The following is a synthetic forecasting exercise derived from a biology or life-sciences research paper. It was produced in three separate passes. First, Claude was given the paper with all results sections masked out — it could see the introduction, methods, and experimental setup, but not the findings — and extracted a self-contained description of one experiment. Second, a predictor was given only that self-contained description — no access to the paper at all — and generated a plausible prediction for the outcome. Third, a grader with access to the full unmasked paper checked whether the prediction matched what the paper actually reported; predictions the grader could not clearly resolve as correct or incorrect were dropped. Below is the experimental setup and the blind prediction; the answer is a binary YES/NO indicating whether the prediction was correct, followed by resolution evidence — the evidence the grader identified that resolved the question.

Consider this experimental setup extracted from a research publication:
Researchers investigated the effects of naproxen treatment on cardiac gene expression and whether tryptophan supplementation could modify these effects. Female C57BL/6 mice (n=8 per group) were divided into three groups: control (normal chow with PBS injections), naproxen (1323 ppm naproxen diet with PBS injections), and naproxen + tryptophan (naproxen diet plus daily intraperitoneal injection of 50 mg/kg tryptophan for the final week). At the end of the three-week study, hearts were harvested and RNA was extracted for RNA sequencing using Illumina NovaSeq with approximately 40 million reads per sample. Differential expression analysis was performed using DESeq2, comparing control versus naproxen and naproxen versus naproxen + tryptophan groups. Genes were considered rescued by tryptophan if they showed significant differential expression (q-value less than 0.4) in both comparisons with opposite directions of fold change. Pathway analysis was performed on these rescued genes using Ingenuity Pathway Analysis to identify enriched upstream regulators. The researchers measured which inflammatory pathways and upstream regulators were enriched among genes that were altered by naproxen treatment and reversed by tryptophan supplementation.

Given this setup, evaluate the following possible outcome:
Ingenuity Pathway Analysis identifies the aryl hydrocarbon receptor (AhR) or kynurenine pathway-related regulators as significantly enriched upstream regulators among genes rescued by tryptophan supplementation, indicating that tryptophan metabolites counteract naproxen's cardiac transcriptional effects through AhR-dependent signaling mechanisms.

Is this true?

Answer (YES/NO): NO